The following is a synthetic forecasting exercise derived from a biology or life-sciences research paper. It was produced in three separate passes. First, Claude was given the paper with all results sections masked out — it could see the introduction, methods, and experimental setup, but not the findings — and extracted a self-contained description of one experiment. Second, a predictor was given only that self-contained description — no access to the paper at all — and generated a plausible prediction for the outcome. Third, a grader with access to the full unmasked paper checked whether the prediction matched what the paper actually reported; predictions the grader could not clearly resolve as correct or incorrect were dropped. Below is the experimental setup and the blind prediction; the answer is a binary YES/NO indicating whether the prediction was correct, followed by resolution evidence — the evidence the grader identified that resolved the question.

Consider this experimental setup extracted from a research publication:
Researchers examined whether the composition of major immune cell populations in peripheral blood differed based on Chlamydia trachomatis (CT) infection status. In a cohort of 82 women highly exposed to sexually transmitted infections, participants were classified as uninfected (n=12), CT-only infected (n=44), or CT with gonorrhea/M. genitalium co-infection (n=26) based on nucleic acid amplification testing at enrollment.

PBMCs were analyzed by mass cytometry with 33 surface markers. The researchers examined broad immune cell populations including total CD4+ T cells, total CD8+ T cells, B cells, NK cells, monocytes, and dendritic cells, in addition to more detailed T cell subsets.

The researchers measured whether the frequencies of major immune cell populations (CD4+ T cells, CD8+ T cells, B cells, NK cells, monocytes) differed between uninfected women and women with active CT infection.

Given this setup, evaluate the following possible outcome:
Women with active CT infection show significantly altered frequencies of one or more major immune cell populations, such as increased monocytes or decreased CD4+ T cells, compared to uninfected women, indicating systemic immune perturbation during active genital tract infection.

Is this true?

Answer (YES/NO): YES